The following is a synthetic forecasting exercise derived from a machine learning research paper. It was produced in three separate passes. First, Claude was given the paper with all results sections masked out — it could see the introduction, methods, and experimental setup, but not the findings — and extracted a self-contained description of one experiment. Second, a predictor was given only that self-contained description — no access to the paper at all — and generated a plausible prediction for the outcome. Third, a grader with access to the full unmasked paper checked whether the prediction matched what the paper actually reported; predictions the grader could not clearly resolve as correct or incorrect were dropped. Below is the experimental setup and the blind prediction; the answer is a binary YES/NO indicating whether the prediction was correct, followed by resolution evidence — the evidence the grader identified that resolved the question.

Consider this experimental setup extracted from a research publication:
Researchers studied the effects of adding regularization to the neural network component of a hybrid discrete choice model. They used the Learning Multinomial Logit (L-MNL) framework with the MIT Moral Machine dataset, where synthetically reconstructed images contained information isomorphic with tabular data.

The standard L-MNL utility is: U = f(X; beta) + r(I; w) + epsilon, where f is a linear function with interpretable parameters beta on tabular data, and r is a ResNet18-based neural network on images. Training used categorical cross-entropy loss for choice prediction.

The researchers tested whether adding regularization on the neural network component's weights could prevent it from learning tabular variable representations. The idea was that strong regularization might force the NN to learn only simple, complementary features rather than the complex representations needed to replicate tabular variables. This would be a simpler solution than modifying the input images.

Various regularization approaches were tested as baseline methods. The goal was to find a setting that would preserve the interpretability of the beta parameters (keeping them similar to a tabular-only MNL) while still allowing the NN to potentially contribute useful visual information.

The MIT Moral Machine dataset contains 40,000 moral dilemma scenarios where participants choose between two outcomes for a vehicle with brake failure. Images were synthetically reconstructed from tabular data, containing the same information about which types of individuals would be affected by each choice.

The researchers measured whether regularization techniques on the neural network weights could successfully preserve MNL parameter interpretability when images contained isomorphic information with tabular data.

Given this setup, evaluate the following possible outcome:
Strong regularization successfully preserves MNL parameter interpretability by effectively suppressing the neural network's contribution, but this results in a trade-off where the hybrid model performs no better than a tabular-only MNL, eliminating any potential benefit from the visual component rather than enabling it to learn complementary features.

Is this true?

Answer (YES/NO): NO